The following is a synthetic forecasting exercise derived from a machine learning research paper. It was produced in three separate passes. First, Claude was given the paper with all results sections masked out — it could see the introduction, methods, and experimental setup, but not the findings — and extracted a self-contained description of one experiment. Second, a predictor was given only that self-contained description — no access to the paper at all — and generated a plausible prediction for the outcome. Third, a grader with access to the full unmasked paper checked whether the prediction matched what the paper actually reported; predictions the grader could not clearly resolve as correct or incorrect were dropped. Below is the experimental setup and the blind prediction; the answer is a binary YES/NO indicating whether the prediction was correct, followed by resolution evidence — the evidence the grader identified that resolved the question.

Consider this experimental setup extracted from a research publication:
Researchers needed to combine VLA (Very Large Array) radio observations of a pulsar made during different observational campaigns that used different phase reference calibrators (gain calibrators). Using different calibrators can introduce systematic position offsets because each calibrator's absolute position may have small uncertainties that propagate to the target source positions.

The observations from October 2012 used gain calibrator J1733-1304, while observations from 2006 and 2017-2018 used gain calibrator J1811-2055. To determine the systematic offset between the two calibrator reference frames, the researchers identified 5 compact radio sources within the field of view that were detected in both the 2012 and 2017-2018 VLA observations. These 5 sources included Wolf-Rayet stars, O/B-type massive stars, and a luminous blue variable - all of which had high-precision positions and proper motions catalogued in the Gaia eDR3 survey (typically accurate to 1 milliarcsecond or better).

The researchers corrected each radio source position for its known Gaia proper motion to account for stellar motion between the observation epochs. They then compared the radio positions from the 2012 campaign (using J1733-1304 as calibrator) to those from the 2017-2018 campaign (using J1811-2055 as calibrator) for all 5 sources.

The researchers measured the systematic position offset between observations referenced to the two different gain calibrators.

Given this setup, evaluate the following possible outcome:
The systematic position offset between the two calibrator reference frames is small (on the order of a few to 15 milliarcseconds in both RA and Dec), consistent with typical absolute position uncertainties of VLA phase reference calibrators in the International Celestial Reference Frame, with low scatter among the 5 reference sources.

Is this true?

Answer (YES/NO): NO